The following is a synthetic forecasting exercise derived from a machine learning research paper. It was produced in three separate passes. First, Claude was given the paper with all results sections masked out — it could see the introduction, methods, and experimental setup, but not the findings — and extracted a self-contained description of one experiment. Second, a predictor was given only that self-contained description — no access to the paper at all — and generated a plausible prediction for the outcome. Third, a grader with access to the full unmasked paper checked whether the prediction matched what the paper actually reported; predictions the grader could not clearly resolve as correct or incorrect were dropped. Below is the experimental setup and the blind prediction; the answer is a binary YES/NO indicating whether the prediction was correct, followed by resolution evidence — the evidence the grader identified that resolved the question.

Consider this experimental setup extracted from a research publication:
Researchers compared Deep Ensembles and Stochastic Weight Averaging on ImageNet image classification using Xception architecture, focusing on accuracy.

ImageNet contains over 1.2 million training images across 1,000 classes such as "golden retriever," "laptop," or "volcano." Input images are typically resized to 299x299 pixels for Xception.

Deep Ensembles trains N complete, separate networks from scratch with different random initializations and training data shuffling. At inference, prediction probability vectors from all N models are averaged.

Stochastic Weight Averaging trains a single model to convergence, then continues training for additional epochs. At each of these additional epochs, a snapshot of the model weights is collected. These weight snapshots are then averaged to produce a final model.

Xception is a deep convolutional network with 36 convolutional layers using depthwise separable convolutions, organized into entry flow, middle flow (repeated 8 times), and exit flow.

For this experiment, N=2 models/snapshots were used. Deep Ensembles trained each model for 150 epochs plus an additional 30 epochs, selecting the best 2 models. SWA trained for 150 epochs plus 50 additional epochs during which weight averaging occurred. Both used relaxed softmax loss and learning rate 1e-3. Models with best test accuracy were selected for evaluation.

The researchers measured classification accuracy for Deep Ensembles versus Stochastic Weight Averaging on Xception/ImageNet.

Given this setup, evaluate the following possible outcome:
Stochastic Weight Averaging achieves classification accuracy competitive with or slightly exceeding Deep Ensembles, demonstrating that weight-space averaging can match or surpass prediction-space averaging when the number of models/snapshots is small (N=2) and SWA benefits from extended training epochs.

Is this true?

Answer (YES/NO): YES